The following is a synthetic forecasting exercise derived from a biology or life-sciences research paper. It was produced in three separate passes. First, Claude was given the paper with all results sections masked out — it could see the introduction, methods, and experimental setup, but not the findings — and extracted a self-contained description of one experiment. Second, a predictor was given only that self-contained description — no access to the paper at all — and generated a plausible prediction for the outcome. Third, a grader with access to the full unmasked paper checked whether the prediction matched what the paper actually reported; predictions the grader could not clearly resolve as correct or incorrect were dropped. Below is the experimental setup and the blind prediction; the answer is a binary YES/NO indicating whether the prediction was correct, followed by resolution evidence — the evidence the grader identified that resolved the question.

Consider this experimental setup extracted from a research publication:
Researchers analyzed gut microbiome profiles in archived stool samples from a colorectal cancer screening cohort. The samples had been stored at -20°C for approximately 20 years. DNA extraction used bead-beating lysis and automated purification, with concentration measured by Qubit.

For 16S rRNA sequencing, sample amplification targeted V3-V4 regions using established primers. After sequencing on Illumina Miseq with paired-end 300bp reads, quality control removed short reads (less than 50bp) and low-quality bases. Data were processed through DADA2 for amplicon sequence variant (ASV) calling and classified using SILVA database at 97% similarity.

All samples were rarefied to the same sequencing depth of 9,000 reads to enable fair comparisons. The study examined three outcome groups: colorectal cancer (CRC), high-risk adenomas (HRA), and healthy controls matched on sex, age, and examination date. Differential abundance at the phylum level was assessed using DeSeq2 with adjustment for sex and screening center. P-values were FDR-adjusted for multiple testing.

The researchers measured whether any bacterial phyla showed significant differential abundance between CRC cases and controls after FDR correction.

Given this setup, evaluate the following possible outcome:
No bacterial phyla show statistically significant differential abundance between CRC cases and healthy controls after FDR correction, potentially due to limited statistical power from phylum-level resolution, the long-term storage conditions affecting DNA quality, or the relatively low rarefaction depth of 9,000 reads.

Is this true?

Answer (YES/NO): NO